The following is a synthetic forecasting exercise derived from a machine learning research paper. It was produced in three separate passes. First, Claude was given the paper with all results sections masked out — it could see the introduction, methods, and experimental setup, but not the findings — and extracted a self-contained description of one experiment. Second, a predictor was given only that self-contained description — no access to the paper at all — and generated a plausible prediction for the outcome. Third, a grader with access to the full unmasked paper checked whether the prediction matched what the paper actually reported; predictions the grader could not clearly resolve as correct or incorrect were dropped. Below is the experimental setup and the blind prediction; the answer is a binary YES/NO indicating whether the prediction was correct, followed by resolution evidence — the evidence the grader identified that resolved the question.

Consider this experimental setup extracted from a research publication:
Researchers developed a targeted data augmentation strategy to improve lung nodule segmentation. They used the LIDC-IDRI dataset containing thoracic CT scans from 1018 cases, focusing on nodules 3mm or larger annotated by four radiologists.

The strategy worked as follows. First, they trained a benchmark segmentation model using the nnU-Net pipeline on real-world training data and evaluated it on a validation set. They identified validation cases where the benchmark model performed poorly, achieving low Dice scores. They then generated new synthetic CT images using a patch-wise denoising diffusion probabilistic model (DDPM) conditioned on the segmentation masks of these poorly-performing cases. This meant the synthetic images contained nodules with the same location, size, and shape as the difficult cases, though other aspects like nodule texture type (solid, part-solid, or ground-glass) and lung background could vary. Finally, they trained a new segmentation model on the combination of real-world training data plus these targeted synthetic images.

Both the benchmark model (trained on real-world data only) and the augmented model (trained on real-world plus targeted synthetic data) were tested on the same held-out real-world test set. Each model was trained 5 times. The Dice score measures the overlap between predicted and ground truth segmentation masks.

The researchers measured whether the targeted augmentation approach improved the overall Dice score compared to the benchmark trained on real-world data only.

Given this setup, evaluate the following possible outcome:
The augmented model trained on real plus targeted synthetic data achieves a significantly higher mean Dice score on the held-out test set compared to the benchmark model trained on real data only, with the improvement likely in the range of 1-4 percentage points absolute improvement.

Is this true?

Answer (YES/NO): NO